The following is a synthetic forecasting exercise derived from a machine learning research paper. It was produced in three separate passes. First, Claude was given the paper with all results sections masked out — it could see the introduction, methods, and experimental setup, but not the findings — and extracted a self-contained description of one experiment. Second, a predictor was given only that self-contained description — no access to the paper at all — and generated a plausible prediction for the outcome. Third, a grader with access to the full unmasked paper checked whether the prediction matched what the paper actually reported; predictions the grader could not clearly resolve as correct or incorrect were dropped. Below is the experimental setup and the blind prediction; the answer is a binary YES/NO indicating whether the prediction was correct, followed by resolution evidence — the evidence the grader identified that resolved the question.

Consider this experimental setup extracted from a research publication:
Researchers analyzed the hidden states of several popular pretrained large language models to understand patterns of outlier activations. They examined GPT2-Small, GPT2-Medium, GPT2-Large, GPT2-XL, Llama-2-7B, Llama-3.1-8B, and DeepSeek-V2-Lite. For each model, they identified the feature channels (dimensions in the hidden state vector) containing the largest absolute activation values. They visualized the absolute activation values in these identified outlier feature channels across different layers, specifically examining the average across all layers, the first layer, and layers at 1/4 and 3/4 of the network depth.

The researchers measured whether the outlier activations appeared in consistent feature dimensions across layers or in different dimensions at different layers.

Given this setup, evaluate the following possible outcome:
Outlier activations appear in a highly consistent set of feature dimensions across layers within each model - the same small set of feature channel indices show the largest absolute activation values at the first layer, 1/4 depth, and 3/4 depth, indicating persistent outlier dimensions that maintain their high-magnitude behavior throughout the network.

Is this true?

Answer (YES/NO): YES